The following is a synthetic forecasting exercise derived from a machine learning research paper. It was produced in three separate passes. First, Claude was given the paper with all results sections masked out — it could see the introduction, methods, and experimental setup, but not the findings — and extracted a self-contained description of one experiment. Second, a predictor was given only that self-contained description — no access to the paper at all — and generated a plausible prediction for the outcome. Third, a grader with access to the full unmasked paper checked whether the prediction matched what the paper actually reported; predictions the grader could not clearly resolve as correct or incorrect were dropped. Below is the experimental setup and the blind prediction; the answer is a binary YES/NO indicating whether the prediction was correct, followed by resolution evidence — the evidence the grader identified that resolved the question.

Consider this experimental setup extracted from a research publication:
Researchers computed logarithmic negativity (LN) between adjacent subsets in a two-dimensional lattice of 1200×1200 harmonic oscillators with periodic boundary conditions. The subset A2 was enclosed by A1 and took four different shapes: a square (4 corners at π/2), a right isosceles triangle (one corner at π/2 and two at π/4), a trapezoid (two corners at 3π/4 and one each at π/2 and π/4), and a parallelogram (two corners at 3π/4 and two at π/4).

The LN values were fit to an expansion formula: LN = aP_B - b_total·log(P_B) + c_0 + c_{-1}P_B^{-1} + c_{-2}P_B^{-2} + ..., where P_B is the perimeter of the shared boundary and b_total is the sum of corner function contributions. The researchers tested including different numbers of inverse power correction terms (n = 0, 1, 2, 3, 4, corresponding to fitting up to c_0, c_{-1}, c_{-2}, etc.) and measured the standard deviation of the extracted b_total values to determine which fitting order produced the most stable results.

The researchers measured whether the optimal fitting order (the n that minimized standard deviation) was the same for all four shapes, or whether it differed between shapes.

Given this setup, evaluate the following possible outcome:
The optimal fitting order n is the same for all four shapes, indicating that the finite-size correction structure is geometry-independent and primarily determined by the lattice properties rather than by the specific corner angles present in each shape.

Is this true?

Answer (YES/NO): NO